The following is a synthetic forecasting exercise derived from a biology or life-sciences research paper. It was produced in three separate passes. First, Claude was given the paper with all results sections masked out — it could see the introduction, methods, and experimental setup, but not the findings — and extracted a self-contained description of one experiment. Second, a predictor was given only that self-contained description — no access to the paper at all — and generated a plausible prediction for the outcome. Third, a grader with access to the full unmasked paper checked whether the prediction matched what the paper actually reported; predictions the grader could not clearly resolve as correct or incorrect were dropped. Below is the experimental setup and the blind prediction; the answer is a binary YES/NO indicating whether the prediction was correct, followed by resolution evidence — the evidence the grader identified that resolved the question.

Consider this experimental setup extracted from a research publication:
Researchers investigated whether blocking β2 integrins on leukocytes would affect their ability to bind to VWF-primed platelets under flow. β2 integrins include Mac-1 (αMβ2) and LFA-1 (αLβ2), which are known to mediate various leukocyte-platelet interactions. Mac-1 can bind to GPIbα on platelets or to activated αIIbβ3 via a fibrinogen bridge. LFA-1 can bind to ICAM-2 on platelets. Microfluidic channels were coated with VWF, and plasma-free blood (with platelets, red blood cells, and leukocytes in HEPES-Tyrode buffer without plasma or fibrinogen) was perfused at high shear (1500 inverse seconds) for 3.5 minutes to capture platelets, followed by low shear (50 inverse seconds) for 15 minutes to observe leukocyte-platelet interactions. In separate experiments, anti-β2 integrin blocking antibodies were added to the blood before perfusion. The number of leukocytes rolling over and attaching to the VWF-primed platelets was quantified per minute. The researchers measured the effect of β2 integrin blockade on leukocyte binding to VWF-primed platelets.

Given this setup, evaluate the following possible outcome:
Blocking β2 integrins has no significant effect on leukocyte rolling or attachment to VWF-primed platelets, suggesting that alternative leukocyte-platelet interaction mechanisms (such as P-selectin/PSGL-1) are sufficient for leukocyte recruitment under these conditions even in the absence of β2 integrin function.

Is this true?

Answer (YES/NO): NO